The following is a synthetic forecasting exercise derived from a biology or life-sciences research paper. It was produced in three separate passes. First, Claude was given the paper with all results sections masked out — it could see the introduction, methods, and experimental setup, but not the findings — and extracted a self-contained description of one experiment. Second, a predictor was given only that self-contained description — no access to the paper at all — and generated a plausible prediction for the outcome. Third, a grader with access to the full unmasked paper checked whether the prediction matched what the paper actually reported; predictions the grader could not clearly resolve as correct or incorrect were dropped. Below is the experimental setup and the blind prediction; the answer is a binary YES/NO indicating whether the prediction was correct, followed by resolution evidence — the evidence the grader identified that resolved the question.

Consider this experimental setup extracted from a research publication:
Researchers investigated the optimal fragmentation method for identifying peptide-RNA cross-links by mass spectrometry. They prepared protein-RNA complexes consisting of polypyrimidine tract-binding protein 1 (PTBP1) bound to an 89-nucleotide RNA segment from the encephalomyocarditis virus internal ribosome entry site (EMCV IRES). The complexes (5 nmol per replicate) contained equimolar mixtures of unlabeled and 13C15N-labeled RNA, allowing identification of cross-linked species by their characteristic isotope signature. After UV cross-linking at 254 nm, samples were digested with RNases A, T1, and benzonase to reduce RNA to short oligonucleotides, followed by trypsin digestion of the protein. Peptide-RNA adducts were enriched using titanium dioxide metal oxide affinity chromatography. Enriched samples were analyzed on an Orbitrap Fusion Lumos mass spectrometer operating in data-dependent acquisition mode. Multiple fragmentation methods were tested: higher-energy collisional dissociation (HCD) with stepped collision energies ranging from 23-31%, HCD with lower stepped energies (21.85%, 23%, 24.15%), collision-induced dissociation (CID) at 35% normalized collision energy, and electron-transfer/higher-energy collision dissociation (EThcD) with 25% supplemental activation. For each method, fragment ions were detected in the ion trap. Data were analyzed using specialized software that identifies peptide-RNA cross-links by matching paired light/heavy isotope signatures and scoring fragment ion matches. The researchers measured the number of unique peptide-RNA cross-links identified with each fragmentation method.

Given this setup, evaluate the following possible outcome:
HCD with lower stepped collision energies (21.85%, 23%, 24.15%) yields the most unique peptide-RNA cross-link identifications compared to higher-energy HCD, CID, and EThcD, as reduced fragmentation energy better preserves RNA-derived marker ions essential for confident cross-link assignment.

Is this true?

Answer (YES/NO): NO